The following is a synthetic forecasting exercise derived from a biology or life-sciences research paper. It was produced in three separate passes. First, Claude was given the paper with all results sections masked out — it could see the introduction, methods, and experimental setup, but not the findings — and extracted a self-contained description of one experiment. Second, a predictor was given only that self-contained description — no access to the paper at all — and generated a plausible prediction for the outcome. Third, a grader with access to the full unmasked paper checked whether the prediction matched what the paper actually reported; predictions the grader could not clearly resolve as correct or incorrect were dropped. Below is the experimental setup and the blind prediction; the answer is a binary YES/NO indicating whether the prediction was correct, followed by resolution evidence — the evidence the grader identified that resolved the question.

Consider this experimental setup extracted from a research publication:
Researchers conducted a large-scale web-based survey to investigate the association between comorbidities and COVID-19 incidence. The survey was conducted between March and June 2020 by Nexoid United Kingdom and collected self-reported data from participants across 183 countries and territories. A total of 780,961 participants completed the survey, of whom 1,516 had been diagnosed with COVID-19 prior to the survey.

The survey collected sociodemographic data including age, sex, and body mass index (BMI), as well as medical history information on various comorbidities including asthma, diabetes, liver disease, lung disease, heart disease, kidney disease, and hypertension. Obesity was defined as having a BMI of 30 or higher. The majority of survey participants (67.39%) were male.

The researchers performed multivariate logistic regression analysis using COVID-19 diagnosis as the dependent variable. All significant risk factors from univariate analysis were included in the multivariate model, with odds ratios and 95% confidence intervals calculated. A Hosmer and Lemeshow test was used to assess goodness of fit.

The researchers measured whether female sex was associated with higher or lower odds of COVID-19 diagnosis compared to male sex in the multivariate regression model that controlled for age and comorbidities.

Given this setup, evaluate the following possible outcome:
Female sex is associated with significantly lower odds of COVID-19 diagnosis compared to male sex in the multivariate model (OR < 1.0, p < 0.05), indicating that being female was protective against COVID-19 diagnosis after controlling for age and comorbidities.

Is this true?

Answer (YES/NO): NO